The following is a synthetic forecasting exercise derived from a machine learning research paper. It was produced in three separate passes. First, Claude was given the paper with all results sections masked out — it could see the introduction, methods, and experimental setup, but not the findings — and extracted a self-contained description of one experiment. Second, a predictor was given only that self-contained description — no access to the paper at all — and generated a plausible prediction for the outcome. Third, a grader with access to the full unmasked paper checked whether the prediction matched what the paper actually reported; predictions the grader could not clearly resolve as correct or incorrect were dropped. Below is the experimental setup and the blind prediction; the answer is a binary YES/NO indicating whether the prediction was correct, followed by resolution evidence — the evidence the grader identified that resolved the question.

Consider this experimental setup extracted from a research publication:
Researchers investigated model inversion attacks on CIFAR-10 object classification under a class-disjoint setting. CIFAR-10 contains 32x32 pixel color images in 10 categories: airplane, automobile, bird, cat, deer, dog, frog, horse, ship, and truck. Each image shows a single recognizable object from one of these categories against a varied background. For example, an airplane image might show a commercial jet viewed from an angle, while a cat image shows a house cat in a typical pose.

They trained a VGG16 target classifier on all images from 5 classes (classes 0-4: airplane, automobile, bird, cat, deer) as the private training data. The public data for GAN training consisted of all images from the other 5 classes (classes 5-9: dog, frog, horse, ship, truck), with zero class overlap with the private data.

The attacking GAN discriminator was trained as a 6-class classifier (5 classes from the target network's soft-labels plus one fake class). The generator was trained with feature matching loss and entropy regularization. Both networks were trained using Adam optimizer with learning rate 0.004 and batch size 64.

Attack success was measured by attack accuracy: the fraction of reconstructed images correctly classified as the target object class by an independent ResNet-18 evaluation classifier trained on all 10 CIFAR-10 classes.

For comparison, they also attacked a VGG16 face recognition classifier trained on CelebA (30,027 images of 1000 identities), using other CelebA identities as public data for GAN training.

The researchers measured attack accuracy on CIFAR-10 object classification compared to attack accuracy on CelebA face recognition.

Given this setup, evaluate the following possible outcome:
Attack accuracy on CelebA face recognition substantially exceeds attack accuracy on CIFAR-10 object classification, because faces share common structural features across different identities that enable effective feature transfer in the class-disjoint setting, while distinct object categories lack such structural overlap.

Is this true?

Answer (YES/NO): NO